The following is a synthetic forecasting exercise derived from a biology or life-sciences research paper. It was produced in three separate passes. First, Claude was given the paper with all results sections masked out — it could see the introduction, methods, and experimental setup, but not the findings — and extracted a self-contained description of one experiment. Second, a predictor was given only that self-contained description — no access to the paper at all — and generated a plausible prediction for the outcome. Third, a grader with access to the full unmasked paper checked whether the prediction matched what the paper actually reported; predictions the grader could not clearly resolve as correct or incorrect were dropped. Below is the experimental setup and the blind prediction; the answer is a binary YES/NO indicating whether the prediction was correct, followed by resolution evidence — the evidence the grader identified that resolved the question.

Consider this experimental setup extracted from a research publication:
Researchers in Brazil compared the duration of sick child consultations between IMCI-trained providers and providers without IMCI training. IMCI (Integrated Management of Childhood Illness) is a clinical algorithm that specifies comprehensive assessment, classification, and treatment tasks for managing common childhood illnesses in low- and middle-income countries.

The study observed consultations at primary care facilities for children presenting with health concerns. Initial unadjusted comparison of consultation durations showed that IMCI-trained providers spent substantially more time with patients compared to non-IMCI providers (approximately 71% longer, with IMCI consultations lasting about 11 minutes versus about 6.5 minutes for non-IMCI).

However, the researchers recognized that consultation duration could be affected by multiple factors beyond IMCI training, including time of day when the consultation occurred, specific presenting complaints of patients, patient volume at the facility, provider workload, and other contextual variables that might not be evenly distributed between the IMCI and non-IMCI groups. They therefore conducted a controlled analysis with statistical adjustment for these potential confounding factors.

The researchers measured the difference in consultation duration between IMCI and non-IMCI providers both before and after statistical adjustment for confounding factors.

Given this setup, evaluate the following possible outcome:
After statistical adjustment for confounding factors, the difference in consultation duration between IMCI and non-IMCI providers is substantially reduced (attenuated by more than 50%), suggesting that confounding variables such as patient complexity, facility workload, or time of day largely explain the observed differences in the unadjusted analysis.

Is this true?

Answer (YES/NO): YES